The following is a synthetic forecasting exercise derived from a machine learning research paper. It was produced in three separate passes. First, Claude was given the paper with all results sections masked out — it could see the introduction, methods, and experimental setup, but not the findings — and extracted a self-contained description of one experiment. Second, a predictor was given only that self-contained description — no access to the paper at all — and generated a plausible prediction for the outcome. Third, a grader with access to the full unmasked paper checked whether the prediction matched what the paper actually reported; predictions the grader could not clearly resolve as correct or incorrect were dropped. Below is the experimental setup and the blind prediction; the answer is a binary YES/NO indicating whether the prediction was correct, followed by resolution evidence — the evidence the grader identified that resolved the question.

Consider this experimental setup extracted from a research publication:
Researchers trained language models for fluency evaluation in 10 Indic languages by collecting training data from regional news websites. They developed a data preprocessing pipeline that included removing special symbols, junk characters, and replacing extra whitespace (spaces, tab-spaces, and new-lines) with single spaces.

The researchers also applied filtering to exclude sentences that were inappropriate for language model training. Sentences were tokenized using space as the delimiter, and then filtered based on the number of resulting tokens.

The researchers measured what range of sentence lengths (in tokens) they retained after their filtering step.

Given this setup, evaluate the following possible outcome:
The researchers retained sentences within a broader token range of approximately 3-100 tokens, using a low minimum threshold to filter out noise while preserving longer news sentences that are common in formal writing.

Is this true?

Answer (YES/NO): NO